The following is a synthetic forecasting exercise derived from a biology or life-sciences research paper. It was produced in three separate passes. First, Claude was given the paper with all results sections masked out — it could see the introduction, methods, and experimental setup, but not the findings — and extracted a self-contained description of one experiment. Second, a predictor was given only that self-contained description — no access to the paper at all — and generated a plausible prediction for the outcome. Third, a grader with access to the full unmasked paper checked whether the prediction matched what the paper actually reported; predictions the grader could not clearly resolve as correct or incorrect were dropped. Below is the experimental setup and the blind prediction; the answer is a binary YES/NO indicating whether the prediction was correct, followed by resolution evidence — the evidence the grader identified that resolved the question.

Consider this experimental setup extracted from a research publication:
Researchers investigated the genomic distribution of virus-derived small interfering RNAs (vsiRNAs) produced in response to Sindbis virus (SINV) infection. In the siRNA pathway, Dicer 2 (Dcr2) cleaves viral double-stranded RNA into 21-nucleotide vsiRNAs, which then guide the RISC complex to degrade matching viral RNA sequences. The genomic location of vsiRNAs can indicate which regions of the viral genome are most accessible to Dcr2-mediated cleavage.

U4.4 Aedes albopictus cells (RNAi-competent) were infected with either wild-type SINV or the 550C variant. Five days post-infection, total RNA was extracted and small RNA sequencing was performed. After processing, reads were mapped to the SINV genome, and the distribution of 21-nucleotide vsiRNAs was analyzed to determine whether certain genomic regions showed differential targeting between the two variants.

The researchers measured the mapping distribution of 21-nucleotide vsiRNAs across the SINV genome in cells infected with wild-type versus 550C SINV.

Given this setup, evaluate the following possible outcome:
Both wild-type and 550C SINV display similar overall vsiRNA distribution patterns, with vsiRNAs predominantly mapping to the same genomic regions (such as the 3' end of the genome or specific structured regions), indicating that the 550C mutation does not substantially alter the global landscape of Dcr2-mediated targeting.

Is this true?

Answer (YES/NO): NO